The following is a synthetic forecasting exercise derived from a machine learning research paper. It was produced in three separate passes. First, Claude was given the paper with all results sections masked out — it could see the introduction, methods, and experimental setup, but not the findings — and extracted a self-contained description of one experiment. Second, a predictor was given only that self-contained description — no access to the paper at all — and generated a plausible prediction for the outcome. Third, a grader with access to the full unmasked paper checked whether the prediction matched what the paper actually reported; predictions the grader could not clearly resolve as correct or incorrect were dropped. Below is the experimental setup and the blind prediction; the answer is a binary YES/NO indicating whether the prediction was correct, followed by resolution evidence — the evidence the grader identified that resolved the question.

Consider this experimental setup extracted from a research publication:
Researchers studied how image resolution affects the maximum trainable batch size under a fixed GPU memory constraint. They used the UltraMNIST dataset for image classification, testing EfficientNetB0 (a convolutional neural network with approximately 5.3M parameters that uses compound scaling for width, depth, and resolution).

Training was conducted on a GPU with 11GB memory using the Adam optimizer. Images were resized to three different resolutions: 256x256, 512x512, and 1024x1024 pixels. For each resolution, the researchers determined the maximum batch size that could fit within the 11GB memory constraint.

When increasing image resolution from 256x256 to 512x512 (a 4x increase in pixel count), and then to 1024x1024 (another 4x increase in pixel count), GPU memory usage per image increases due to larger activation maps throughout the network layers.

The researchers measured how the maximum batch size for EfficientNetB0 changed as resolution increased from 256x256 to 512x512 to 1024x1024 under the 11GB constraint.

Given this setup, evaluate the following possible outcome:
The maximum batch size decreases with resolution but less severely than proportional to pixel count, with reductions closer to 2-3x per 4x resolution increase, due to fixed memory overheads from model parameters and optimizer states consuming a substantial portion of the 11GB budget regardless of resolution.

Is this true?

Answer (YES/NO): NO